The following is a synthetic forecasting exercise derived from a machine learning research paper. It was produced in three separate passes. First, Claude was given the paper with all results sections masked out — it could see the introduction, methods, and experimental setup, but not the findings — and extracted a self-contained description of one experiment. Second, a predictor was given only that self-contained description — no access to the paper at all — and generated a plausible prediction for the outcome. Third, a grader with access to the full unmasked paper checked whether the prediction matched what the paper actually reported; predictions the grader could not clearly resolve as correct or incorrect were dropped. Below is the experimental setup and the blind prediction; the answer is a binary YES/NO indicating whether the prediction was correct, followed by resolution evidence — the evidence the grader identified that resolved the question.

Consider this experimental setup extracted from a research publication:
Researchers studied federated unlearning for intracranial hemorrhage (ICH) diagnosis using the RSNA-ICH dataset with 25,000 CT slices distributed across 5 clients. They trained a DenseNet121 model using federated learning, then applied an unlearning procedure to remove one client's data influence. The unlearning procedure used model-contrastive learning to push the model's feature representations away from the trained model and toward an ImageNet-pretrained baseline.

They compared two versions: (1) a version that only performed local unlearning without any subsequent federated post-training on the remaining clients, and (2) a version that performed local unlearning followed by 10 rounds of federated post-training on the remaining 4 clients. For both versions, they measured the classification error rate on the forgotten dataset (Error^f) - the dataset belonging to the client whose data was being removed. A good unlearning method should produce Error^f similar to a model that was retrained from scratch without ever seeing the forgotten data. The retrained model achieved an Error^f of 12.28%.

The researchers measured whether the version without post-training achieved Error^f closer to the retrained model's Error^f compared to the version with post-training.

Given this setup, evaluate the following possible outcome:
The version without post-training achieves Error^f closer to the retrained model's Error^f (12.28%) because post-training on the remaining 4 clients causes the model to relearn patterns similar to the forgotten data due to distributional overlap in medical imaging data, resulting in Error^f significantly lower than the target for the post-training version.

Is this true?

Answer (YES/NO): NO